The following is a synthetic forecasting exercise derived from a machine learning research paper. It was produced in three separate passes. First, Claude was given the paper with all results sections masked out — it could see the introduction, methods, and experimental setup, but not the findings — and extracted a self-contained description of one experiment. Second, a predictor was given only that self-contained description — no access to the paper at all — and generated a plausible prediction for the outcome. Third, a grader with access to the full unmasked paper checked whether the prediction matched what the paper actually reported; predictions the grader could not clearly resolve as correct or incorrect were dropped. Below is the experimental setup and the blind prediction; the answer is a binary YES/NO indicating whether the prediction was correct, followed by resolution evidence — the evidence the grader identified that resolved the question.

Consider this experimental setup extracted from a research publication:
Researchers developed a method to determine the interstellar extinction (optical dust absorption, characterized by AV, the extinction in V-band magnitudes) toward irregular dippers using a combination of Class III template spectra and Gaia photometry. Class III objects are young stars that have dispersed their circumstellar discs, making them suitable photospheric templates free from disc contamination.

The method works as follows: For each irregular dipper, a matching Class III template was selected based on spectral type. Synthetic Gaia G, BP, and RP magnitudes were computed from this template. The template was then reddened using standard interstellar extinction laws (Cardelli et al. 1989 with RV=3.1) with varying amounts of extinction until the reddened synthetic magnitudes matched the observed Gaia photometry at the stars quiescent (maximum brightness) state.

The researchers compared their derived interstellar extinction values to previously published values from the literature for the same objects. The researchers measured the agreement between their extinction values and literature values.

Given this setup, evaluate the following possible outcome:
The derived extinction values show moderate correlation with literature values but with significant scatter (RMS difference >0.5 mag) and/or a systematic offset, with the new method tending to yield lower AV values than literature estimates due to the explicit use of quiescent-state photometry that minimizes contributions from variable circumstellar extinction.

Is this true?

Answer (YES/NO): NO